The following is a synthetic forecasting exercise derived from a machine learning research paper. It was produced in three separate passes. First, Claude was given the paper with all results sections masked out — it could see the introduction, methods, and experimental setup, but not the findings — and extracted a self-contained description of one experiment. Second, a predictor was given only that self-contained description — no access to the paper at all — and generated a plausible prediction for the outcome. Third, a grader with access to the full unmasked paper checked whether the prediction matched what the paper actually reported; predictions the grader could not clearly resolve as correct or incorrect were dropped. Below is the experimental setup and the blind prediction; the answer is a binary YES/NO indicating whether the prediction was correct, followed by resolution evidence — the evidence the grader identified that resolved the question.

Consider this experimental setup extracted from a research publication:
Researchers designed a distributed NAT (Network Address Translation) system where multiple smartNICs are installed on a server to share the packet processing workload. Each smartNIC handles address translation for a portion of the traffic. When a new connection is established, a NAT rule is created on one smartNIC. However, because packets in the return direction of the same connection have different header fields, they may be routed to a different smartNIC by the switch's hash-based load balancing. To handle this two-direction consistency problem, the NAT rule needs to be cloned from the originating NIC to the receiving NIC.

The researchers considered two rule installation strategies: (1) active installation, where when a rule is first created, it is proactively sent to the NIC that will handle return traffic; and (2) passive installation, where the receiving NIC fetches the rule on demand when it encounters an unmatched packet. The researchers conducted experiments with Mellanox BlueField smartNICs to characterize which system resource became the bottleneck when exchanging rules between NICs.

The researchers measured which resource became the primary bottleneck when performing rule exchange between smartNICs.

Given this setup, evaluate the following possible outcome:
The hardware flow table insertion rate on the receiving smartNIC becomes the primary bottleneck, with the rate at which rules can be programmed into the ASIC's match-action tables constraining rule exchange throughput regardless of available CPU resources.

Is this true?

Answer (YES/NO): NO